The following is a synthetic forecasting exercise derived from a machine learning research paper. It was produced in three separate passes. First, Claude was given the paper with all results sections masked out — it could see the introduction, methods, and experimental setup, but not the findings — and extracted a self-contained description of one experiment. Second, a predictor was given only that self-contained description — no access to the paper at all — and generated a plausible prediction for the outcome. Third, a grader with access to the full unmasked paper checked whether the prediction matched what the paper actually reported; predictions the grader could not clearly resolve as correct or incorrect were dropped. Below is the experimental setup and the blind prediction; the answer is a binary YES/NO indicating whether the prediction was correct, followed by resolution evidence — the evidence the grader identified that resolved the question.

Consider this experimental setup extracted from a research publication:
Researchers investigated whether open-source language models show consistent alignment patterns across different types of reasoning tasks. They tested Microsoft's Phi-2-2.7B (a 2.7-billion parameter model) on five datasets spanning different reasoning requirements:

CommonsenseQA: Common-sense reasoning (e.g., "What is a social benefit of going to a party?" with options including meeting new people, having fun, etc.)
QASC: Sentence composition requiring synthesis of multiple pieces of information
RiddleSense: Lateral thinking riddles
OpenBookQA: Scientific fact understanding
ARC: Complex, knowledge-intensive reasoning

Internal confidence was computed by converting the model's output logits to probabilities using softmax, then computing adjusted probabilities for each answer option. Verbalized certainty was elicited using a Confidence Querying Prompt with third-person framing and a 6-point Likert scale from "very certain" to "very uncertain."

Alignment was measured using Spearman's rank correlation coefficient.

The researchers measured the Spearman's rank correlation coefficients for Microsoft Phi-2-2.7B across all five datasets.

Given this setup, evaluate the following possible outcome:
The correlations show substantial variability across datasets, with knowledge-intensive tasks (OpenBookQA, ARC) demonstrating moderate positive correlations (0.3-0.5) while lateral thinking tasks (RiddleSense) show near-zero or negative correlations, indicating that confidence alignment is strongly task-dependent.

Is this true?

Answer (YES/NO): NO